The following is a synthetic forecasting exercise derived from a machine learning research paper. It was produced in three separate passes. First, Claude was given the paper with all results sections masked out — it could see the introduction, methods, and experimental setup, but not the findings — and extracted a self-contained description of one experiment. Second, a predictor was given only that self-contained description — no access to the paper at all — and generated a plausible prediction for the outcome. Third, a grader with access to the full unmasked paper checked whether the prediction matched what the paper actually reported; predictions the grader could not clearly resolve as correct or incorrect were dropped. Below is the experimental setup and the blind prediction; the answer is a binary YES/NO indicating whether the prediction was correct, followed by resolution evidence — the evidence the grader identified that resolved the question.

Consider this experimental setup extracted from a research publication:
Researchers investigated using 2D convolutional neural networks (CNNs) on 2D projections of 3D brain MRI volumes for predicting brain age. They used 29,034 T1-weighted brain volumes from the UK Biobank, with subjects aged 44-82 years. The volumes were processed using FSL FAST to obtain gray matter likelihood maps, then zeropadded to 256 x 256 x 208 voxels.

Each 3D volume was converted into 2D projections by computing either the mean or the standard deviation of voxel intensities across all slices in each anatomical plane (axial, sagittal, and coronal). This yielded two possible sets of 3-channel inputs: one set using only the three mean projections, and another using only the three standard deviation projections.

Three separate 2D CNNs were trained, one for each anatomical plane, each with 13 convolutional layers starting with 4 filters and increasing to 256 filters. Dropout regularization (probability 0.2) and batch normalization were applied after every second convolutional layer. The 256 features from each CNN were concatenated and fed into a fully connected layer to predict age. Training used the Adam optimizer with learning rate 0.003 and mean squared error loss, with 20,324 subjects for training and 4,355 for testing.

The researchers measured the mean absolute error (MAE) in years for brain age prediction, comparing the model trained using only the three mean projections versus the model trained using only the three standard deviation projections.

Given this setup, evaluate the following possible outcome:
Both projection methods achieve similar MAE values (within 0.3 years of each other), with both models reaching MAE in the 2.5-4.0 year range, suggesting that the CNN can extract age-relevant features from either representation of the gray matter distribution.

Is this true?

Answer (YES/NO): YES